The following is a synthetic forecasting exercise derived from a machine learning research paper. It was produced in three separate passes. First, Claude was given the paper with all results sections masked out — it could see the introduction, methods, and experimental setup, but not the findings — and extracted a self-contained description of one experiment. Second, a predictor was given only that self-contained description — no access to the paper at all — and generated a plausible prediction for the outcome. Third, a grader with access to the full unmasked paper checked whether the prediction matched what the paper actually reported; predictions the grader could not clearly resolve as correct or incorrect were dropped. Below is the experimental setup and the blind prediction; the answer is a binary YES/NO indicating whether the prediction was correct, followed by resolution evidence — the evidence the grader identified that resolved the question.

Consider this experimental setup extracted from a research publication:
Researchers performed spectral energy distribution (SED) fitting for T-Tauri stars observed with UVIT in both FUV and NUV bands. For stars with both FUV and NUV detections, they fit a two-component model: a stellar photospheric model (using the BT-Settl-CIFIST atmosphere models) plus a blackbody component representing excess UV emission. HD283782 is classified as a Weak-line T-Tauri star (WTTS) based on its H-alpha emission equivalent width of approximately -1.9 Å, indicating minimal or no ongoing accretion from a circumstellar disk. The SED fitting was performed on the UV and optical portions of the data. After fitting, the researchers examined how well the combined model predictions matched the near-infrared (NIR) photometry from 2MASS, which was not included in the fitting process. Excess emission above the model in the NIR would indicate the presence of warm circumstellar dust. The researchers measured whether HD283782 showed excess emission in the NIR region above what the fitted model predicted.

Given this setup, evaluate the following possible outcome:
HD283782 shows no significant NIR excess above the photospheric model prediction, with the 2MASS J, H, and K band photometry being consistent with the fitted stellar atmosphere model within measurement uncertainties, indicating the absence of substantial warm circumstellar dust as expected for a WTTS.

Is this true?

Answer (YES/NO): YES